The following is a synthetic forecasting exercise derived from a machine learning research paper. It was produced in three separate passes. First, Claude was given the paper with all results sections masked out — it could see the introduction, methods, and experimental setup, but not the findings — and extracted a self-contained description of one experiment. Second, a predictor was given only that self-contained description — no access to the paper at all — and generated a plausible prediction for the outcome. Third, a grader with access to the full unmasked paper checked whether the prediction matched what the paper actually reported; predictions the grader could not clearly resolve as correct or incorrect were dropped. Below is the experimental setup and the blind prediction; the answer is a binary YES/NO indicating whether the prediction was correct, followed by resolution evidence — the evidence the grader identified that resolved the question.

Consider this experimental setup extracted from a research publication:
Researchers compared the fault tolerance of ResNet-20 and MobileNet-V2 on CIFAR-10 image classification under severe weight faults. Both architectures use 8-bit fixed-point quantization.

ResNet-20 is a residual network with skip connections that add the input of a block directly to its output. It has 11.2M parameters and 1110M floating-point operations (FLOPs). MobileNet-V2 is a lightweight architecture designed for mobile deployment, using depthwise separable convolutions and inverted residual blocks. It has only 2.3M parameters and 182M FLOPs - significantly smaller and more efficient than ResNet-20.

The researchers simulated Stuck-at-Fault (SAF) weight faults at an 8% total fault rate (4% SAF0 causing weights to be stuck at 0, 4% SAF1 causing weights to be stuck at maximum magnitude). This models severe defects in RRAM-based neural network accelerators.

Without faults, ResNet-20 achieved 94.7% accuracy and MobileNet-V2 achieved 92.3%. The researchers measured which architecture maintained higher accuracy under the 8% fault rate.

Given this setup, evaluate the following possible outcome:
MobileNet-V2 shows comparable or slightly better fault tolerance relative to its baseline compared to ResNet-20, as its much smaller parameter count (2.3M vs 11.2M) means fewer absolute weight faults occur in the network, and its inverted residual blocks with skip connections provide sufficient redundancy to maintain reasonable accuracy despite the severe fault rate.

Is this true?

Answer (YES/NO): NO